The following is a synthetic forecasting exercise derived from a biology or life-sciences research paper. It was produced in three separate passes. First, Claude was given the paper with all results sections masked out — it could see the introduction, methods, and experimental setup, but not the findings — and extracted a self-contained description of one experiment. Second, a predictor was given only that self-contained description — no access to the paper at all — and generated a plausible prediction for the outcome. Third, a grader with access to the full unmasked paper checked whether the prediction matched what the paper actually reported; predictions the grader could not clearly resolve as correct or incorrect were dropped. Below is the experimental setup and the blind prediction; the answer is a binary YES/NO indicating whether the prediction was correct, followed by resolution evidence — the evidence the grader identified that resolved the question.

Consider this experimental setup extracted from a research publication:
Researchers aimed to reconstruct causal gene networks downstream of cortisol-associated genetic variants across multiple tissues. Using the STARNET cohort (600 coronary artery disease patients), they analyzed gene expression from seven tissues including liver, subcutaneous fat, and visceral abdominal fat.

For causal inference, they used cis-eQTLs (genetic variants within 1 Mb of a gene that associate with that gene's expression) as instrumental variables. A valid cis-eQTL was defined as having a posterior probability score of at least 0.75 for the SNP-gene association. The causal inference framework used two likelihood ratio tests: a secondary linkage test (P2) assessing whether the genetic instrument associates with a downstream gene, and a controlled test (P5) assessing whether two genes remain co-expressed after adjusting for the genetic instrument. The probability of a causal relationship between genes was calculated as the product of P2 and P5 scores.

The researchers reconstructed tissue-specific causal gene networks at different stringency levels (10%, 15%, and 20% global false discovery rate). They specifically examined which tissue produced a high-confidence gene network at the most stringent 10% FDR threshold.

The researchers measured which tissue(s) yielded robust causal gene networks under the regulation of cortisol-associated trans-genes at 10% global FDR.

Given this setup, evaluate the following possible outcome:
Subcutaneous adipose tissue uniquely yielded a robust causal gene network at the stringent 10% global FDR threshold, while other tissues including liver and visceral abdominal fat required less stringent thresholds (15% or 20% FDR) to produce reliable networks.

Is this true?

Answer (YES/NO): NO